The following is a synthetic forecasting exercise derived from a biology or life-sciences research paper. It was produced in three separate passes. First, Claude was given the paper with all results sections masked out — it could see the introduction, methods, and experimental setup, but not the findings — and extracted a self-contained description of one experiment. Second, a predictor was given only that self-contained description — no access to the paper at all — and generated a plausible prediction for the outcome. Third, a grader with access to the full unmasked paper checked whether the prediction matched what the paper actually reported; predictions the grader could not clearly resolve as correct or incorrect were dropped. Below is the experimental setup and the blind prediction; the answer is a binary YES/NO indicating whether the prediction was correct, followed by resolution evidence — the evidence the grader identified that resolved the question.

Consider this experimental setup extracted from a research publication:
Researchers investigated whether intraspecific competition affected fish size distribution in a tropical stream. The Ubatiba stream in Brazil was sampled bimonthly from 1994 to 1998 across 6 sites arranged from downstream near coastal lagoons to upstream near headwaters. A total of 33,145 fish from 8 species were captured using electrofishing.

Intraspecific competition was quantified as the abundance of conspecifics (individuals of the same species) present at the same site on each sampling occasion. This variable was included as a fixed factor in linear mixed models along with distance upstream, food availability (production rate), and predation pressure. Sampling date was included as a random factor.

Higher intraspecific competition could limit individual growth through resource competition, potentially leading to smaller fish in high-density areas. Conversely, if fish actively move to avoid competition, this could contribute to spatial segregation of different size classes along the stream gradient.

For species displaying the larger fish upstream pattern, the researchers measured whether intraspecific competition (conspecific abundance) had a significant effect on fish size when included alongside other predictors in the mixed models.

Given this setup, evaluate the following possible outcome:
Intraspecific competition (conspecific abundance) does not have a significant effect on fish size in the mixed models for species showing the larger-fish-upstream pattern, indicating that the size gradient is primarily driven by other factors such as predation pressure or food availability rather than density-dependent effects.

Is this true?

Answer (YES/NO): NO